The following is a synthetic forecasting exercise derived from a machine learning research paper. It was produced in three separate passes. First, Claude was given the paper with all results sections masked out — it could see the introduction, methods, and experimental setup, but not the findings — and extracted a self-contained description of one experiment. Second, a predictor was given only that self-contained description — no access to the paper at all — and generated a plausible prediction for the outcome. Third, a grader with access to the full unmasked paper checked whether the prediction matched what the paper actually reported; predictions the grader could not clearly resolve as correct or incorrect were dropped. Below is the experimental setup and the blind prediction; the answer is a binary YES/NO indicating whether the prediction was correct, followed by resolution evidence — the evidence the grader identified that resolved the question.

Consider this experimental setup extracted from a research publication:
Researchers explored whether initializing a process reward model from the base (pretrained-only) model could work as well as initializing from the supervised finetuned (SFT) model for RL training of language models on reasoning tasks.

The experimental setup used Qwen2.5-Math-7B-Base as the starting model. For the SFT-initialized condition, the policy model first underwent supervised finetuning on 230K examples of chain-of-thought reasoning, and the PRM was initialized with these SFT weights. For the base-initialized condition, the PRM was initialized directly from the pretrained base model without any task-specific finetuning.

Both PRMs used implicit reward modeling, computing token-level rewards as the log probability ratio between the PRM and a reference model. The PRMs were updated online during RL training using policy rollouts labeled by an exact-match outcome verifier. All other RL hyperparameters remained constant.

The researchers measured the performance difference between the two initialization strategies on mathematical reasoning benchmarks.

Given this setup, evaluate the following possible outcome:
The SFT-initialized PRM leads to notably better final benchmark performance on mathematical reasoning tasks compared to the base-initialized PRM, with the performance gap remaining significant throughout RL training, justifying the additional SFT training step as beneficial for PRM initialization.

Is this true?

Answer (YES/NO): NO